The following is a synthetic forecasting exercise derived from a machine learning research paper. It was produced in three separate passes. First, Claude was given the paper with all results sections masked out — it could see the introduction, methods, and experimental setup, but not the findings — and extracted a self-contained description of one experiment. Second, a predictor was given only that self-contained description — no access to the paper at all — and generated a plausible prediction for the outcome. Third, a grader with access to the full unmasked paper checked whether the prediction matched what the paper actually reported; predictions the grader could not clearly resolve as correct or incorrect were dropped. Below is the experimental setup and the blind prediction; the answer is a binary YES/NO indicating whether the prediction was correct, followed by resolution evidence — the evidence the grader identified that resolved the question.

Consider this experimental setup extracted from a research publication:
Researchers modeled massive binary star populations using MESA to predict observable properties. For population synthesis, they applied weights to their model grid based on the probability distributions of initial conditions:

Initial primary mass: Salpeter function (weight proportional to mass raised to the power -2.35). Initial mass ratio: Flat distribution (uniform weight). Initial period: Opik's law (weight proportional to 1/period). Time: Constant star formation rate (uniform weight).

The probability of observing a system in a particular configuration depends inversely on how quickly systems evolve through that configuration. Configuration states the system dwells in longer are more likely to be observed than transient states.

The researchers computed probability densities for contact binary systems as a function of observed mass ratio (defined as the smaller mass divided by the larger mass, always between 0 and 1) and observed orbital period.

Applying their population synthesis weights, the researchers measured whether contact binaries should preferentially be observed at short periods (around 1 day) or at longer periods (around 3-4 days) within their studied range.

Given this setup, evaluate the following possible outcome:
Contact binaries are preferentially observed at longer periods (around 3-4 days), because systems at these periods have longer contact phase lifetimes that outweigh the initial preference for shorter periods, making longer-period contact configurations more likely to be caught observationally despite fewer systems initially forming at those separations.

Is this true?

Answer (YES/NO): NO